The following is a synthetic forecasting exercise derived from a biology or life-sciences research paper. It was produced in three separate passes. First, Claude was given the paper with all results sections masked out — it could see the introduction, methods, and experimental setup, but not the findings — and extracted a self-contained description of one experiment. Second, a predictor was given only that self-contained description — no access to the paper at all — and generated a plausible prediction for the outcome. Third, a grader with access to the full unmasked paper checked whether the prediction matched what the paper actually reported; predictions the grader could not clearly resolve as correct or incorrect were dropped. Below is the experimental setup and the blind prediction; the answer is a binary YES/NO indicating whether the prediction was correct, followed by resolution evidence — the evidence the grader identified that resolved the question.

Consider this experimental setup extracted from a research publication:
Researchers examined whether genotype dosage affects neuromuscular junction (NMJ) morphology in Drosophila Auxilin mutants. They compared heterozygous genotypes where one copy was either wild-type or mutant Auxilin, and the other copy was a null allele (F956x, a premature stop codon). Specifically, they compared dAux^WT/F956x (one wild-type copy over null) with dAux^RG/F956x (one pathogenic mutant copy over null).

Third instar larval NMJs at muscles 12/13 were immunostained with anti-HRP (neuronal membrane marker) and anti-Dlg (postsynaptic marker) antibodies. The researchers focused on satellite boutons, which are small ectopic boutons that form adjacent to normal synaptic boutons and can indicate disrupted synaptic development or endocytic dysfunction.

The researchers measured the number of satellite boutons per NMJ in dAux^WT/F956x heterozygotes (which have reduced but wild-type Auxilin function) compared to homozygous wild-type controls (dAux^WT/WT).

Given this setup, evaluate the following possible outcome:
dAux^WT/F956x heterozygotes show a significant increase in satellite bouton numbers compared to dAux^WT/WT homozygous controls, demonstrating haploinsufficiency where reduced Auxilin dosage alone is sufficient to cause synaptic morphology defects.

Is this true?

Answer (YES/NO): NO